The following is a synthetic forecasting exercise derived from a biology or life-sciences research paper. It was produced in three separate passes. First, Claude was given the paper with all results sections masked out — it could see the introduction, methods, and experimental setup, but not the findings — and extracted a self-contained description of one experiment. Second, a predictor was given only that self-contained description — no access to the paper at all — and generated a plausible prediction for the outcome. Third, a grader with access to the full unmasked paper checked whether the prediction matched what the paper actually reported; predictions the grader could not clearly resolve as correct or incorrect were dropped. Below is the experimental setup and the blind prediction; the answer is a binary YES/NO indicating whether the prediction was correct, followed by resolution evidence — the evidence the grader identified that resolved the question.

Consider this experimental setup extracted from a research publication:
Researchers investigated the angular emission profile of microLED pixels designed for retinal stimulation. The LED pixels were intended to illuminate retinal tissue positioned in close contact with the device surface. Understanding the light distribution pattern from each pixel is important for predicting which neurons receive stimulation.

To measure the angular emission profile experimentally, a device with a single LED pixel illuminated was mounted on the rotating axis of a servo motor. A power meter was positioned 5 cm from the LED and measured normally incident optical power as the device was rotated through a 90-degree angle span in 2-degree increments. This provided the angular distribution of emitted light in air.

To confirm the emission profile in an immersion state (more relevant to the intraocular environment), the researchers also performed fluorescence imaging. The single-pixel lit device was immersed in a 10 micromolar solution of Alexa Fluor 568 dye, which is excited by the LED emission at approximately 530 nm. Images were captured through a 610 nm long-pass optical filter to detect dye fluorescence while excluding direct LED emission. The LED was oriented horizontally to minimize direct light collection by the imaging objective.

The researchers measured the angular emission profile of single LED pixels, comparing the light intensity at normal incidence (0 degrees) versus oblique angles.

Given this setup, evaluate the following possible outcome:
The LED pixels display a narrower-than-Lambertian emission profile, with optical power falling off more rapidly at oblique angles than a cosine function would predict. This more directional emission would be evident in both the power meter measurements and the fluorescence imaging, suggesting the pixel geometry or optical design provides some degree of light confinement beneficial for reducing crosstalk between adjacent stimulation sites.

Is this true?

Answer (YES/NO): NO